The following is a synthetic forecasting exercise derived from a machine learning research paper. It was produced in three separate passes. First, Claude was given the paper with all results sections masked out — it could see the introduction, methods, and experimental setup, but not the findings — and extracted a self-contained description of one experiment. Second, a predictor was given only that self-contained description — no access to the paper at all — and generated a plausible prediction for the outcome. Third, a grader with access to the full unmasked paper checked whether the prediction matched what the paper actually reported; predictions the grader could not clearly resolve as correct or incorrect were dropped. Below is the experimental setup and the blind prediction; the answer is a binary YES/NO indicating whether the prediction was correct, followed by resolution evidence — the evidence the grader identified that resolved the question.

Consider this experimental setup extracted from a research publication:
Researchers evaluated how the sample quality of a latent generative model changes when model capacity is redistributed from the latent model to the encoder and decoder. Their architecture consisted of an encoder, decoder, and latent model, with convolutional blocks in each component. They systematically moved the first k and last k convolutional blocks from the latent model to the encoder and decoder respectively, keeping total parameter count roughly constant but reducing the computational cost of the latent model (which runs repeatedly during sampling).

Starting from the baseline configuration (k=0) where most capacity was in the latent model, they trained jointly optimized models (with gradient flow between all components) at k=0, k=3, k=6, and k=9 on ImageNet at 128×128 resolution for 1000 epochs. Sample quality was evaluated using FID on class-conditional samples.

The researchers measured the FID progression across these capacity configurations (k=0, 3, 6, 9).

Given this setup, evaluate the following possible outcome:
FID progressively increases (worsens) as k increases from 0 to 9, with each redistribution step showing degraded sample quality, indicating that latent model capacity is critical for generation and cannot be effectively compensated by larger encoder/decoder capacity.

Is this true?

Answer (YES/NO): NO